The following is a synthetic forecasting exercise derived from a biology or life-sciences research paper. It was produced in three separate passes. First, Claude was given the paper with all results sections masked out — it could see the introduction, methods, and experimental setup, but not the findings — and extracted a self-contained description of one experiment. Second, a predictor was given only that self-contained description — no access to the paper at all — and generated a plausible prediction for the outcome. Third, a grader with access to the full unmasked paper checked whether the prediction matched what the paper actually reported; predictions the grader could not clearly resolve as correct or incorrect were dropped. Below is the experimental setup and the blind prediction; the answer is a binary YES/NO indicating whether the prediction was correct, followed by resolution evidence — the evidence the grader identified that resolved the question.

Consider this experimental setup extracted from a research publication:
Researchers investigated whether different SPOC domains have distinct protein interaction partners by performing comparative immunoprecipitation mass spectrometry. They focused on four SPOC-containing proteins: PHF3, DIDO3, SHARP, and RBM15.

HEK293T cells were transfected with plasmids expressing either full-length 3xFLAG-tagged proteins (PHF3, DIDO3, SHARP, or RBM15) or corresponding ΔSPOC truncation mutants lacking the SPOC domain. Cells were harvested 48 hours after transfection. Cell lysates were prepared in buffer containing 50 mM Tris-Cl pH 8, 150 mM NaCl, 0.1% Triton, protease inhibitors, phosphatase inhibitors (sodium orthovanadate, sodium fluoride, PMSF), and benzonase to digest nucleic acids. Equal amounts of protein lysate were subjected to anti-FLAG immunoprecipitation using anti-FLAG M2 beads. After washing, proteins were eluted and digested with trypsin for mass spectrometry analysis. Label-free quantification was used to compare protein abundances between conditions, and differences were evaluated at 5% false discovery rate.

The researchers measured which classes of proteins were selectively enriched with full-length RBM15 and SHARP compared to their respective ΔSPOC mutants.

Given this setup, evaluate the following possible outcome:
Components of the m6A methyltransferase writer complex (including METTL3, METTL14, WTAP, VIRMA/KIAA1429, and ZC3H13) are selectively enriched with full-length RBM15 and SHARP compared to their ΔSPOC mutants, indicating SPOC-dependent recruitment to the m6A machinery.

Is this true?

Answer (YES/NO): NO